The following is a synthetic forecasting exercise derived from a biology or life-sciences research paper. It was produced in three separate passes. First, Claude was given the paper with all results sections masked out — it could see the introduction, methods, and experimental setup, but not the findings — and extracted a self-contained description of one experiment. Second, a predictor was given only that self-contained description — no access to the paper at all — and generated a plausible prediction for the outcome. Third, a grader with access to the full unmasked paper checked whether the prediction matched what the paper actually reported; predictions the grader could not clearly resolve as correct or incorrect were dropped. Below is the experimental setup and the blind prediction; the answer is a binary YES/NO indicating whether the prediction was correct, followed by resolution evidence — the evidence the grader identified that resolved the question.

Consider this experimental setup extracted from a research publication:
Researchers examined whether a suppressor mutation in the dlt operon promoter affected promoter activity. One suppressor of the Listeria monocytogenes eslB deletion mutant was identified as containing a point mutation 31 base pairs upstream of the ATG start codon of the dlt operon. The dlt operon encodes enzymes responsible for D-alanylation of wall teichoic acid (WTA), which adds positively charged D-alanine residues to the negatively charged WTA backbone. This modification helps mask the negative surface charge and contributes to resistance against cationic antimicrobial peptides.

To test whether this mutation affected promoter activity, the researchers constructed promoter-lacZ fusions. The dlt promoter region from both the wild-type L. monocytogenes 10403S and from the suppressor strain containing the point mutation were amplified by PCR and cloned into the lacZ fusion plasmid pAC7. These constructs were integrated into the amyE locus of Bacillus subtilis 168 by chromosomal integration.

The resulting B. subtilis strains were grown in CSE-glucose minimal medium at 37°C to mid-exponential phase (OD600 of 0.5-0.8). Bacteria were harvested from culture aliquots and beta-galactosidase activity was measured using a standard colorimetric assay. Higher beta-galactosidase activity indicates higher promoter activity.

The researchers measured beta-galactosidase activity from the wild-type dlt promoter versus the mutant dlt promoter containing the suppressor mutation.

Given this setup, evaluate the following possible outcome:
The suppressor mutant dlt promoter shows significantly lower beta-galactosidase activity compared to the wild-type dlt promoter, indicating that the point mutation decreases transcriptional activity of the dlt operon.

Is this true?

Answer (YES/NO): NO